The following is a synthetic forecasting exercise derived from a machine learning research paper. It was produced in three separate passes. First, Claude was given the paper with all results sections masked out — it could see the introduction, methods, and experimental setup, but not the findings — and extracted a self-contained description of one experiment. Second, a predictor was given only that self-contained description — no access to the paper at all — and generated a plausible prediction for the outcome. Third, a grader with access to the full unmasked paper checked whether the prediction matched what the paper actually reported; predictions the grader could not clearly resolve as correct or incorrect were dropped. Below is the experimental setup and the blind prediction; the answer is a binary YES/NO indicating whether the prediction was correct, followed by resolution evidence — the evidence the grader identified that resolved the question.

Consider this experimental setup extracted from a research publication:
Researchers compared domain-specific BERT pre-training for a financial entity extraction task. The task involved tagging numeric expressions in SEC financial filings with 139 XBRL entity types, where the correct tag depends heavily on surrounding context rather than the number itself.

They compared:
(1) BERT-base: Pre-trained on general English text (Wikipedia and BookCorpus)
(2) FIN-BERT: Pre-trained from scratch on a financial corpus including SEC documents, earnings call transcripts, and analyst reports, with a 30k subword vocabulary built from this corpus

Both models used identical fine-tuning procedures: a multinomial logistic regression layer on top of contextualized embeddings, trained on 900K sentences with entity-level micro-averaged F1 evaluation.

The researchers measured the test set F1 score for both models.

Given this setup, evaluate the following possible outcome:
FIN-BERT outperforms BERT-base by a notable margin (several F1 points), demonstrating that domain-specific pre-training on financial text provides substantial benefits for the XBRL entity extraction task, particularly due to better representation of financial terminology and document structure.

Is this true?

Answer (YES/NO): NO